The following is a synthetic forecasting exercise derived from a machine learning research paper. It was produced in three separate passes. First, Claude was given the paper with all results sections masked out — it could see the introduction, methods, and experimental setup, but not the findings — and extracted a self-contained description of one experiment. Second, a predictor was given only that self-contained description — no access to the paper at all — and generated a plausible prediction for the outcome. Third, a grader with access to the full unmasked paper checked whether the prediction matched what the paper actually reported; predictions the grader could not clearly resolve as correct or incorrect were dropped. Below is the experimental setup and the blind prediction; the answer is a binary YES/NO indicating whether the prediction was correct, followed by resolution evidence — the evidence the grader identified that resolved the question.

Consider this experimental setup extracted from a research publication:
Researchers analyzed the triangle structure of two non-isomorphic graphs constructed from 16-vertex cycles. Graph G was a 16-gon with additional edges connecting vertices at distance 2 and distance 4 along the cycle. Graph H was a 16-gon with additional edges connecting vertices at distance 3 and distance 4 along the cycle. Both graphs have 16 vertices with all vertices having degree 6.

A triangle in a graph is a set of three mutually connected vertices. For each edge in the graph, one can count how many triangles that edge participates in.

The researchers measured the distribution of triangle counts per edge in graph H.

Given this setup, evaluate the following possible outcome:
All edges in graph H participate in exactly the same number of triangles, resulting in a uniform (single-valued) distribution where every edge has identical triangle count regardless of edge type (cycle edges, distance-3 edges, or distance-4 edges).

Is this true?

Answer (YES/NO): YES